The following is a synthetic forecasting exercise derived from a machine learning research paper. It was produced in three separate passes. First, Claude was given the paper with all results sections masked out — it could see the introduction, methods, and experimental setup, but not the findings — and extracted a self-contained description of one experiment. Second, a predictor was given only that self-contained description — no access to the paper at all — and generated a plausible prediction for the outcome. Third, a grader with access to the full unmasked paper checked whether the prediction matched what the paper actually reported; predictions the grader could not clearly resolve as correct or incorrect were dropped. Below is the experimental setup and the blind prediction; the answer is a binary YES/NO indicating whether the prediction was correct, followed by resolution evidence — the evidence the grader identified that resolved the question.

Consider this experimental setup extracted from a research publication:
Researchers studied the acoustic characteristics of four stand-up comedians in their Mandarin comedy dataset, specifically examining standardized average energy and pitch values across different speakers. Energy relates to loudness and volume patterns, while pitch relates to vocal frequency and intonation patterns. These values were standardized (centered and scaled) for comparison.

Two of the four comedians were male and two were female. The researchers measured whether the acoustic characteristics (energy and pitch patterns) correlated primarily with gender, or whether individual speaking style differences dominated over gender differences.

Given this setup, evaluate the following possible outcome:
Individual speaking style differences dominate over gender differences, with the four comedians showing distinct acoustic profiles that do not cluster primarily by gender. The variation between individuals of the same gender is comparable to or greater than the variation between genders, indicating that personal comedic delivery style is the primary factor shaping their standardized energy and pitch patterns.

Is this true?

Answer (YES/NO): YES